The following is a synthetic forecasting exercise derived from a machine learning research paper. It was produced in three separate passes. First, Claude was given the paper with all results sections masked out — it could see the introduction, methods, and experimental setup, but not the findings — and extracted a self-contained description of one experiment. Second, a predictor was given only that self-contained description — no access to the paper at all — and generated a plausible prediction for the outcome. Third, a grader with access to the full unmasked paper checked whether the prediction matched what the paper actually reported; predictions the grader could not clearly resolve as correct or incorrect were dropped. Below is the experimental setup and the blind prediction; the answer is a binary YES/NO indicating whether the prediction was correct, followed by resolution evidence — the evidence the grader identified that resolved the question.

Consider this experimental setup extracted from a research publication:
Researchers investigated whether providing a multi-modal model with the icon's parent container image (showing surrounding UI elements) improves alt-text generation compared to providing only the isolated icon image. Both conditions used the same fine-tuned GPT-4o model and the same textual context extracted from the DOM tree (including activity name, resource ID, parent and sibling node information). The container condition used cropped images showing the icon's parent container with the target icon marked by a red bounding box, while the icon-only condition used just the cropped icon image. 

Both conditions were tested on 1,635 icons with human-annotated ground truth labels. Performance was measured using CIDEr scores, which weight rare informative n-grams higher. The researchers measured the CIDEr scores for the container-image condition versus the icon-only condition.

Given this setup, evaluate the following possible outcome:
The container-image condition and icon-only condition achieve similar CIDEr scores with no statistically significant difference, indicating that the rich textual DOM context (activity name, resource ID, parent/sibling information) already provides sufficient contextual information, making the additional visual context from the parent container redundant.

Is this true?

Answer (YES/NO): YES